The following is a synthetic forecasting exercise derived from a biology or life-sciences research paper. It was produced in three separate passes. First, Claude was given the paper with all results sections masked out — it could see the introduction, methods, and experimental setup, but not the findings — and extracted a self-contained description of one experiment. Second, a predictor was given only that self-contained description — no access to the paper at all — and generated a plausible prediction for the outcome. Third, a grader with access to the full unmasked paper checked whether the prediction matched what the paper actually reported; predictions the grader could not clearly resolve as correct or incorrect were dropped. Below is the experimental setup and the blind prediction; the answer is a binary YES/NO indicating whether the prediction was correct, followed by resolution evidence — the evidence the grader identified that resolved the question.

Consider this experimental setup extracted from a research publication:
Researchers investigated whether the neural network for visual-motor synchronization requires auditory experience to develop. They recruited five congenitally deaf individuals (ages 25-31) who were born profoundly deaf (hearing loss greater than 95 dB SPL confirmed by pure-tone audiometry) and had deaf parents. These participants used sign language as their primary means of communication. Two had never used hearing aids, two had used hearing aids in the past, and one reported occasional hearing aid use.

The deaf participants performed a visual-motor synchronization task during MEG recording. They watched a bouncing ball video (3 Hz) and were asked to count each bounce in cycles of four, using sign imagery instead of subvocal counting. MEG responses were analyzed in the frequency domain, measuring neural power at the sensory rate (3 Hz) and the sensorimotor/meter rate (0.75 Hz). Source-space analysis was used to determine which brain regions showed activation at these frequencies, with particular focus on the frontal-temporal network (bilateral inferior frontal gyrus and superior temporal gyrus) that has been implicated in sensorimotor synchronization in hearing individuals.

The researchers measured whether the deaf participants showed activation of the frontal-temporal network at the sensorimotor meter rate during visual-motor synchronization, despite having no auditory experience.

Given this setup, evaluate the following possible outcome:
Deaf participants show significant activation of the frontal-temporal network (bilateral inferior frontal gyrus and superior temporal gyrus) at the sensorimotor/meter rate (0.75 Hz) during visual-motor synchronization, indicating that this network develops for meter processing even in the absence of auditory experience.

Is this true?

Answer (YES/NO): YES